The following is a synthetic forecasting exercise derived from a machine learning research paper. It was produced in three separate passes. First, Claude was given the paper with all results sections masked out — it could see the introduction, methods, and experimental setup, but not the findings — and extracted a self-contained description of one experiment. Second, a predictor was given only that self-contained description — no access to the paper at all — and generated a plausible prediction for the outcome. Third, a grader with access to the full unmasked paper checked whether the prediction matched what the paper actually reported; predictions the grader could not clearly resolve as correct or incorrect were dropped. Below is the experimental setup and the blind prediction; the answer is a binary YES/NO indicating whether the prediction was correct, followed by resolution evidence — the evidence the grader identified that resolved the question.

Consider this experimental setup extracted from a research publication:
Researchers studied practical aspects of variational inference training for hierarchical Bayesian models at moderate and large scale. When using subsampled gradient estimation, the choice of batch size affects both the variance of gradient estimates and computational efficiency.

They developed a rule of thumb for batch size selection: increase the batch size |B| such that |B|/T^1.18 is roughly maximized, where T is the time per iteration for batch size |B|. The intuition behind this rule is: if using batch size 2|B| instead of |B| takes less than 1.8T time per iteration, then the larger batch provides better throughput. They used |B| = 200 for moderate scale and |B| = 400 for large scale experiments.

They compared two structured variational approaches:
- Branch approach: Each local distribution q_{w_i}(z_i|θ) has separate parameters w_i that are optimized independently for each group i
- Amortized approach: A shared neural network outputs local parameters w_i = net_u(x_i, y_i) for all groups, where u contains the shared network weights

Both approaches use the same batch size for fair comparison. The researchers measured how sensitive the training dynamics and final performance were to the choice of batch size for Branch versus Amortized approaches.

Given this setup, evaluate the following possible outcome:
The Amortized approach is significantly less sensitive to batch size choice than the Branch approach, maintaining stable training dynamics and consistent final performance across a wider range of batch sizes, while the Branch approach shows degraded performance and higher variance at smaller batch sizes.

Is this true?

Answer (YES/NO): YES